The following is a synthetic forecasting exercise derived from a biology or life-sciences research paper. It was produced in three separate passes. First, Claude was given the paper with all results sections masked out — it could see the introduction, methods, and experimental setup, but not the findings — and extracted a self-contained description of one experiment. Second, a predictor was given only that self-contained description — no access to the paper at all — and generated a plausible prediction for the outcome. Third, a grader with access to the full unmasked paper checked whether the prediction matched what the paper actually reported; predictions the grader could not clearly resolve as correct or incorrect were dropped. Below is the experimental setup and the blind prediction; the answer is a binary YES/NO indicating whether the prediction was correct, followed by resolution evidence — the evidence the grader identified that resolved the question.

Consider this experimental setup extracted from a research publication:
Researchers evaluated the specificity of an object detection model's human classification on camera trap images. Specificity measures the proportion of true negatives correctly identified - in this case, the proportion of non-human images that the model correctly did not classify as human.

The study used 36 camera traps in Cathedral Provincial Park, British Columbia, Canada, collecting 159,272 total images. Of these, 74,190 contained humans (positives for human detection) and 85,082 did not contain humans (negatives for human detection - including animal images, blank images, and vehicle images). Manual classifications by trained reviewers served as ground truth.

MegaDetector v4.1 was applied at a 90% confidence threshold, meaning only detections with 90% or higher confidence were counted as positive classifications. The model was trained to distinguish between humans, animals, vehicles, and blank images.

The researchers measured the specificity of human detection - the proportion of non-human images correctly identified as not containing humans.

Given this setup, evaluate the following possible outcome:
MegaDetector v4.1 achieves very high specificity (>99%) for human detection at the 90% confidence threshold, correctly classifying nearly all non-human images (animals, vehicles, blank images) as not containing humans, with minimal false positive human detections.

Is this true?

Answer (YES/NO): NO